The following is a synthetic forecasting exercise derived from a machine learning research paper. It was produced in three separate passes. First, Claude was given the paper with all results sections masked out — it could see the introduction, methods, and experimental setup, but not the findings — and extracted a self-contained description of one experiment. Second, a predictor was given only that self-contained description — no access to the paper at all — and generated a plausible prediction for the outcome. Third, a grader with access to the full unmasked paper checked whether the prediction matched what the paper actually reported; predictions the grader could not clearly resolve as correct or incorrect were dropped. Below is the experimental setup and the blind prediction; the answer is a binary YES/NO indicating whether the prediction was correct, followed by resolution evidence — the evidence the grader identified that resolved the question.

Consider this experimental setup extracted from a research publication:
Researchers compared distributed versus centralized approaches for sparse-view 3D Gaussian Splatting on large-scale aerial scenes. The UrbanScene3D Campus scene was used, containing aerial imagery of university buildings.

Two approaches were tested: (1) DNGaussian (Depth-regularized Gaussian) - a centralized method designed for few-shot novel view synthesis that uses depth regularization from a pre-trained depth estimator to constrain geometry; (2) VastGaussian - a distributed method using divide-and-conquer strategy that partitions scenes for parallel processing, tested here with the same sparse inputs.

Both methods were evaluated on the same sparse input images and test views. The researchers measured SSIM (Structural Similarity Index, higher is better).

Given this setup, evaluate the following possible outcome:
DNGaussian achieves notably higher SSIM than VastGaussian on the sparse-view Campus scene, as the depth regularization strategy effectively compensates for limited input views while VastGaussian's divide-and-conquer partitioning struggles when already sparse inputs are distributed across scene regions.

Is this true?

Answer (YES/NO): NO